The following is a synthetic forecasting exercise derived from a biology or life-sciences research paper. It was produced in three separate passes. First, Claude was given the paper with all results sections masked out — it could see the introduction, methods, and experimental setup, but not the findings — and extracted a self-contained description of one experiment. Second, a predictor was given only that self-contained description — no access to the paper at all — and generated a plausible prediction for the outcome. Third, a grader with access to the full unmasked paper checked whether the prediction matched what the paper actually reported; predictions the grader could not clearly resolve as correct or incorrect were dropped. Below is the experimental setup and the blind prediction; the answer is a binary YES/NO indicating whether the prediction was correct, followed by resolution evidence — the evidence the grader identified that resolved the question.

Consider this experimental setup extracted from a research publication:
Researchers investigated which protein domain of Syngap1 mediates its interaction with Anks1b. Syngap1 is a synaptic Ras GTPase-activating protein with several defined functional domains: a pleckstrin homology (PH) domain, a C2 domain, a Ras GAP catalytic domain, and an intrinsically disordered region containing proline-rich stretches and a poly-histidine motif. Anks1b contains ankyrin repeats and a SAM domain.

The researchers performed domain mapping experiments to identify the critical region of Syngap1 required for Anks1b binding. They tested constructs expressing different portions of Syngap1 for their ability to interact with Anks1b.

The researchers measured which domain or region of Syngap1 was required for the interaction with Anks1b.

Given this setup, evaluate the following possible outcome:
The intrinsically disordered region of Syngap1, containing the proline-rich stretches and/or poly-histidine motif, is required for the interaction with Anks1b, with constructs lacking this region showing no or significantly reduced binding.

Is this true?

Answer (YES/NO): YES